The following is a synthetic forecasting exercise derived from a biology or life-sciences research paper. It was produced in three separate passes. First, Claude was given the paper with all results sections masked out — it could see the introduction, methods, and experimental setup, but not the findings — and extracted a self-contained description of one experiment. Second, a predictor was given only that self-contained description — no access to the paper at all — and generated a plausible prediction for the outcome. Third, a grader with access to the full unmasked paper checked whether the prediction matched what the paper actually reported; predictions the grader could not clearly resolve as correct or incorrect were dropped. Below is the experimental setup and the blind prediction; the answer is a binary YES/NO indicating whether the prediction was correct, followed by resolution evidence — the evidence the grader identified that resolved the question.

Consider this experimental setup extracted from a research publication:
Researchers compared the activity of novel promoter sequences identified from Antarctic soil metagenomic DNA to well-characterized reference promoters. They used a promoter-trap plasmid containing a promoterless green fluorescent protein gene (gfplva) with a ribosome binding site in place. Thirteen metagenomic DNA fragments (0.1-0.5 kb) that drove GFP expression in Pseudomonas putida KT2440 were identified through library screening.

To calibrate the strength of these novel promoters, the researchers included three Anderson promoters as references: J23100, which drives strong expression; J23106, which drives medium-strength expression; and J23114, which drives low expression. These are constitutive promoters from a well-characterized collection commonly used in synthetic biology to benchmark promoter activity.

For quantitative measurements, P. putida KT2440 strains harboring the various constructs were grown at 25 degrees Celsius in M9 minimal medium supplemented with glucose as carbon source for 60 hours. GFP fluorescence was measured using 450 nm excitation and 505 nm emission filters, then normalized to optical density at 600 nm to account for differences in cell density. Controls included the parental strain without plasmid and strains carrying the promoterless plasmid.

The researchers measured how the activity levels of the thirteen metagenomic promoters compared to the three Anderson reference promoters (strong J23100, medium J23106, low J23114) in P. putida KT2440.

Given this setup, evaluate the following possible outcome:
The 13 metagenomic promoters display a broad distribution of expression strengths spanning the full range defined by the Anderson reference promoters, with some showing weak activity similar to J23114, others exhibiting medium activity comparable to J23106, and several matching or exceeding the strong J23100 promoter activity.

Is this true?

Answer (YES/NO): YES